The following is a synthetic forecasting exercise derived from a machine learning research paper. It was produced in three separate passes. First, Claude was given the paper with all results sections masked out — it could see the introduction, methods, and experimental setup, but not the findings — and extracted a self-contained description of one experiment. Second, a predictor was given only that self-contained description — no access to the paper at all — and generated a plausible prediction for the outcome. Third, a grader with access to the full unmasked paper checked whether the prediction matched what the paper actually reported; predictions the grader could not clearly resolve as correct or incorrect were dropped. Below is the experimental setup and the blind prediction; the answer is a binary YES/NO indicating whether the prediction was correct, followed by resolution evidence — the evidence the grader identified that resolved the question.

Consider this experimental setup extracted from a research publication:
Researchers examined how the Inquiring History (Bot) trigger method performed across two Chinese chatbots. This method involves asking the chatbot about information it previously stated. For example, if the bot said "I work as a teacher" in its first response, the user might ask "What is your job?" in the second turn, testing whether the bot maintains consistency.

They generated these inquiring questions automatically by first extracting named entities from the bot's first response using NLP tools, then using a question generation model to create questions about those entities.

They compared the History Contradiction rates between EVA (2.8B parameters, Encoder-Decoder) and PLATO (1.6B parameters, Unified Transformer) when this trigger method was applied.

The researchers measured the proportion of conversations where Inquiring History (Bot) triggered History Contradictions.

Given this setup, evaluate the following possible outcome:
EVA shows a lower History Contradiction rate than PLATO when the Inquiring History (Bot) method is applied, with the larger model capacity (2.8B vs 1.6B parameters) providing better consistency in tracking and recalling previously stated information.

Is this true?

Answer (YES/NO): NO